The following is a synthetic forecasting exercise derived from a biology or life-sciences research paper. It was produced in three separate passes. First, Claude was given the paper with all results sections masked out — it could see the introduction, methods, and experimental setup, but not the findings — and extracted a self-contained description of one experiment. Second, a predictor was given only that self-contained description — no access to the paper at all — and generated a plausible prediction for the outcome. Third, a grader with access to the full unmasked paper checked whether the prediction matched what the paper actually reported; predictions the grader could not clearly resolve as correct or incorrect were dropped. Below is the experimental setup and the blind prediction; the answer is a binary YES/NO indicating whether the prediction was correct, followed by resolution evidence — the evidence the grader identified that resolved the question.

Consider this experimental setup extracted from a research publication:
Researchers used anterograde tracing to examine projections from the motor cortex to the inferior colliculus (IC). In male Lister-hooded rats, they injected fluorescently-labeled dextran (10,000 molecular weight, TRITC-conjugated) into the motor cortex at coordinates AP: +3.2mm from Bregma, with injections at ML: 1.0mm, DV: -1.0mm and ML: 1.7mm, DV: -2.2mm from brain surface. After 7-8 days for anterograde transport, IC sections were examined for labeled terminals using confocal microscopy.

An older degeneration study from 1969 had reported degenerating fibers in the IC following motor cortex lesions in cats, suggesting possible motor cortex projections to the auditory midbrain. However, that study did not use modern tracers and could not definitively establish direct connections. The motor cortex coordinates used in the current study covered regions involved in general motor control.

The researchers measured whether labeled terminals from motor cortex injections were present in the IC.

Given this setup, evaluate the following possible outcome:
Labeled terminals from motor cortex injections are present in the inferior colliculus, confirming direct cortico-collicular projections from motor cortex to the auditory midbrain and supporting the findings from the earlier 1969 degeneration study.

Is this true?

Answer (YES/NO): YES